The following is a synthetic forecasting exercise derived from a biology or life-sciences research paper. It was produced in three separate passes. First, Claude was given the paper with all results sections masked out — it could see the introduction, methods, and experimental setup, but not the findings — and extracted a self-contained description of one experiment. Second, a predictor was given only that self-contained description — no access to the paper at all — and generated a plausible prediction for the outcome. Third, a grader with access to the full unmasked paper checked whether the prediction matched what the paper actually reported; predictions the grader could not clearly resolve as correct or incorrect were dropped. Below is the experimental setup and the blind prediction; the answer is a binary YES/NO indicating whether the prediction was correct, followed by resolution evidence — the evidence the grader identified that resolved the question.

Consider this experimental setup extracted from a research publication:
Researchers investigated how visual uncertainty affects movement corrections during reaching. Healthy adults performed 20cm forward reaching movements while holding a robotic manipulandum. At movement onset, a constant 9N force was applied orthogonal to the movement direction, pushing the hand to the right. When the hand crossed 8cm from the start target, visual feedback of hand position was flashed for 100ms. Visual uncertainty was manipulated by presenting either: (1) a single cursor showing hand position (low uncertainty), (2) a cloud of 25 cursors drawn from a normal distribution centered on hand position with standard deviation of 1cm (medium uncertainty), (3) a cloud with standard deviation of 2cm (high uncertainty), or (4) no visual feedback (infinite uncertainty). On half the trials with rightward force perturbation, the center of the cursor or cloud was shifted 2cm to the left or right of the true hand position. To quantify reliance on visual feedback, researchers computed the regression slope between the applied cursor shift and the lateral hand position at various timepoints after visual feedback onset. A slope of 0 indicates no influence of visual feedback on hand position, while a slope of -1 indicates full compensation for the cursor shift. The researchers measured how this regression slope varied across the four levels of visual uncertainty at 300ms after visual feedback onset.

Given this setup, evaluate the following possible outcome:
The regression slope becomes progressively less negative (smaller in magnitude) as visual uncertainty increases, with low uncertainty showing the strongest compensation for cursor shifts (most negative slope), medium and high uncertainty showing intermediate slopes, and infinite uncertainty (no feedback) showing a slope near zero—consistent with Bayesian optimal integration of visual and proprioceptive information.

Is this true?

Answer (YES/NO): YES